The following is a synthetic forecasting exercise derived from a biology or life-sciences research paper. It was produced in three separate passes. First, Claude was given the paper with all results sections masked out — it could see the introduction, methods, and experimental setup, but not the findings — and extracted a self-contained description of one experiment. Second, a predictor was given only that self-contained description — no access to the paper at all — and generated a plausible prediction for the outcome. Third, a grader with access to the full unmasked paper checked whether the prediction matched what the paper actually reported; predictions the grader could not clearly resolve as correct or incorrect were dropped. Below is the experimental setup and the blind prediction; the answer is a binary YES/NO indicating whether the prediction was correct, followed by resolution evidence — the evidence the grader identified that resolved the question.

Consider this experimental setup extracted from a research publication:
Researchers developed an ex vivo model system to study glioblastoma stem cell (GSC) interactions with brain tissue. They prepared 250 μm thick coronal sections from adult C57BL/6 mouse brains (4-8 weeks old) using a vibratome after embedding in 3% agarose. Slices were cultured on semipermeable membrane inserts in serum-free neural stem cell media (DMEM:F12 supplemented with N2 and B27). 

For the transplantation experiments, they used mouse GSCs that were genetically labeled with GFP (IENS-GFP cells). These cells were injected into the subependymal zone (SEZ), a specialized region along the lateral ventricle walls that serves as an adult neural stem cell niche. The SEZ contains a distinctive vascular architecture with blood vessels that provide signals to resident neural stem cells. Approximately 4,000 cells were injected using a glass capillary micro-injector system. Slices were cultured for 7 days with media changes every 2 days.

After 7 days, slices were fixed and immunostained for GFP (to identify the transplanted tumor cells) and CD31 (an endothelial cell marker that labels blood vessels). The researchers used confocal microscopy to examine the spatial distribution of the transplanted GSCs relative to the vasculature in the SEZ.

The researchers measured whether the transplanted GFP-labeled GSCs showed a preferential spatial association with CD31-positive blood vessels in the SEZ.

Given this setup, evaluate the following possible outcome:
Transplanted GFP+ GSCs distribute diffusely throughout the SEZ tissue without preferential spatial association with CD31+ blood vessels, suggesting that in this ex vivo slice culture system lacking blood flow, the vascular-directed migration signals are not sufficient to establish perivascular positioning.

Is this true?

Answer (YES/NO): NO